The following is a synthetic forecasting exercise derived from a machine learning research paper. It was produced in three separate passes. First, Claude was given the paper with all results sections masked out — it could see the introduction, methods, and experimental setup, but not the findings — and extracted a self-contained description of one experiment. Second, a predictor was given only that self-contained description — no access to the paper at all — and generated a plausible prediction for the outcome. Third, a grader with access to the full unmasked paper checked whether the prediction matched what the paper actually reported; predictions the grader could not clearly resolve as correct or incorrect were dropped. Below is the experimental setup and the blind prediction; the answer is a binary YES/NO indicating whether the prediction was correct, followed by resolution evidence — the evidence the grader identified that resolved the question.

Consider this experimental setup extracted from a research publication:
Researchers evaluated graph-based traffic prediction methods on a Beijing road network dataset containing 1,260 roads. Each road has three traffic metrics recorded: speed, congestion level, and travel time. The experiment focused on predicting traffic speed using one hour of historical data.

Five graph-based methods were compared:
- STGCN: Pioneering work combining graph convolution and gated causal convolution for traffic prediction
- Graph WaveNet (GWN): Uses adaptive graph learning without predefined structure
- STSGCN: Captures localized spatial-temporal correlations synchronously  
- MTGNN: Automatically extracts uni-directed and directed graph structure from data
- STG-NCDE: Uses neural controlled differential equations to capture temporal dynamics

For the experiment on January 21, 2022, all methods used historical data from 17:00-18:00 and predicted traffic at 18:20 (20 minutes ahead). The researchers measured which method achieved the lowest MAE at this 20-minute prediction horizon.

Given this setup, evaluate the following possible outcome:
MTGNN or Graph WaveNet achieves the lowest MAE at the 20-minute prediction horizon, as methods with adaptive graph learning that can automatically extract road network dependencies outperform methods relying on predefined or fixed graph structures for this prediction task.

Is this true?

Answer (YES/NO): YES